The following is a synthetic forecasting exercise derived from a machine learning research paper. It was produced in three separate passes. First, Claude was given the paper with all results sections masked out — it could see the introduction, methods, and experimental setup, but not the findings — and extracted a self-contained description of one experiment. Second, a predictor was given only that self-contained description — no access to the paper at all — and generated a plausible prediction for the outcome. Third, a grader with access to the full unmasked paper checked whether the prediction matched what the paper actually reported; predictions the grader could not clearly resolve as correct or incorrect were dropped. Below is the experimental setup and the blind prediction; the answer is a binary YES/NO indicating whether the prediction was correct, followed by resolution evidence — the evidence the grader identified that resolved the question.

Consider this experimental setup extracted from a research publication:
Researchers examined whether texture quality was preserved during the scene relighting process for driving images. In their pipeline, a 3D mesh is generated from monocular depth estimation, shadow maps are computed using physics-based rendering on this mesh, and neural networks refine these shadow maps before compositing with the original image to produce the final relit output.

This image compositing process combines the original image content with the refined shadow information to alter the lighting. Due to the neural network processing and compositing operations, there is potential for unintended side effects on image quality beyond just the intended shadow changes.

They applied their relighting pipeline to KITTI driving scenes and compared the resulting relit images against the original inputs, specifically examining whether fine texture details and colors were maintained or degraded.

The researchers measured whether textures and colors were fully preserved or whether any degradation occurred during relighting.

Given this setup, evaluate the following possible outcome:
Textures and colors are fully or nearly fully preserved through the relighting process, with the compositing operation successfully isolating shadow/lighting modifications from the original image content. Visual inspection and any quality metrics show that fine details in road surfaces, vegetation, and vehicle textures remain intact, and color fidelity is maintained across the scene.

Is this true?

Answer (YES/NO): NO